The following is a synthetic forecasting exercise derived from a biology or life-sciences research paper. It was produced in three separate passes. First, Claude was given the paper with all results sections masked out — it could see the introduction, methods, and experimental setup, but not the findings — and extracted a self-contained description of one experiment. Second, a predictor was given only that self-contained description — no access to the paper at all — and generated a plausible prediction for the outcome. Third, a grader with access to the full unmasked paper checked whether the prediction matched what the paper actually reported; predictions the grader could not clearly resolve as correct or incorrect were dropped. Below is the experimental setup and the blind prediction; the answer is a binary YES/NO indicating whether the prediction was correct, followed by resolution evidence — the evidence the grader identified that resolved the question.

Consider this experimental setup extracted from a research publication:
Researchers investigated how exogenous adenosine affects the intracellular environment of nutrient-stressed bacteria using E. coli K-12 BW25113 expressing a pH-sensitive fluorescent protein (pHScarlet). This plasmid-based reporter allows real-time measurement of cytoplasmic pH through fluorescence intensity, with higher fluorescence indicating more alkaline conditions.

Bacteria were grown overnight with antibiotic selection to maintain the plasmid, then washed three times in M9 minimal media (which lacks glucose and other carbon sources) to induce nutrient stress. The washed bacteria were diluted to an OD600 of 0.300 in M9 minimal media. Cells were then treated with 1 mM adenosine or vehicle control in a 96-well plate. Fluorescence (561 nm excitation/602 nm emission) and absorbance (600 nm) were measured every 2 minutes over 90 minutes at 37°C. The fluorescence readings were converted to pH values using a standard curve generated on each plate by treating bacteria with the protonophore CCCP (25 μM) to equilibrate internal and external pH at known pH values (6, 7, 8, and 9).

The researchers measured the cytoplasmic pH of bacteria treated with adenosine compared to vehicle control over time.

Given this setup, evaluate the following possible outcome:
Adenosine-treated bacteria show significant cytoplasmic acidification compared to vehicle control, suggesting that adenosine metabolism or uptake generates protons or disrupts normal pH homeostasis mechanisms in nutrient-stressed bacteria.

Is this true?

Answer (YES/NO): NO